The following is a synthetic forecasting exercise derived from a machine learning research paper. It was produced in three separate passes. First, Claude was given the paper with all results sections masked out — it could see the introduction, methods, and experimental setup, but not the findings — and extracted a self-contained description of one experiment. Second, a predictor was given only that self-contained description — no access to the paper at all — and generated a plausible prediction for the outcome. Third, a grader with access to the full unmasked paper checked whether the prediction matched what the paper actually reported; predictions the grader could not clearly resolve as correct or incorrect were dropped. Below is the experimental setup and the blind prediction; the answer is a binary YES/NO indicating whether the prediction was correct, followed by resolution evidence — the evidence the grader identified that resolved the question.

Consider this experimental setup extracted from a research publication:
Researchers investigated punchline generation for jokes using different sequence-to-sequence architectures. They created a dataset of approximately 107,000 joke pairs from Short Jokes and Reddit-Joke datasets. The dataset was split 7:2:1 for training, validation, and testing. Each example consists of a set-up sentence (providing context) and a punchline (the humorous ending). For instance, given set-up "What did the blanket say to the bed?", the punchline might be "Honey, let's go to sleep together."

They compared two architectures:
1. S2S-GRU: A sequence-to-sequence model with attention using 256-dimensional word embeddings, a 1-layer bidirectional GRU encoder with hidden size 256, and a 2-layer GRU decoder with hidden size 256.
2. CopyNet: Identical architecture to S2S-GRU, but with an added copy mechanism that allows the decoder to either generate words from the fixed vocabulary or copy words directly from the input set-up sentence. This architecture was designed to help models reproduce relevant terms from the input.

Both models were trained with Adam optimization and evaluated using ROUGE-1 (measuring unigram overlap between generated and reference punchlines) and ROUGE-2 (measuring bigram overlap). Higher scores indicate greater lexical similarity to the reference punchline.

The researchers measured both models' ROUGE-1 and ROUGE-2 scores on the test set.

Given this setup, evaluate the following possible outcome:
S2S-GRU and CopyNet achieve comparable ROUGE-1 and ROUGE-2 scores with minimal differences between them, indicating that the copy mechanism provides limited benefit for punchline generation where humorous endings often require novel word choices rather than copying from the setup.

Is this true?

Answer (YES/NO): YES